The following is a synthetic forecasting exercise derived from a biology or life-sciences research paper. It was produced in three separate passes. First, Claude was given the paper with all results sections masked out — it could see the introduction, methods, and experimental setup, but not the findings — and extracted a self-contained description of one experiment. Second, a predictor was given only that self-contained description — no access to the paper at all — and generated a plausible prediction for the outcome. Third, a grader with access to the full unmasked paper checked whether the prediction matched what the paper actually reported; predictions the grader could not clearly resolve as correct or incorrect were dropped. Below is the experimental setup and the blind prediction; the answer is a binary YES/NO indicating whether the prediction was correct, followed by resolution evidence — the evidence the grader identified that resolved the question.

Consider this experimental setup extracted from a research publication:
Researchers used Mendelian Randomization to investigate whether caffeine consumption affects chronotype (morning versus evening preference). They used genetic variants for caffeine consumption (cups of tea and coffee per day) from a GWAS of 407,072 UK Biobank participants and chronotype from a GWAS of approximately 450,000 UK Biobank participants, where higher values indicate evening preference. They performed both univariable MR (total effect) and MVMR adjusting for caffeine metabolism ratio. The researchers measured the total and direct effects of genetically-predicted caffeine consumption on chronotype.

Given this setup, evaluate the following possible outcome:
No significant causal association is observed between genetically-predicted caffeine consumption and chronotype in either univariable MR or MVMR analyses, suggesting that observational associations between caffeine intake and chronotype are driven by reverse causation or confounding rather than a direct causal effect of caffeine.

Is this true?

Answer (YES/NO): YES